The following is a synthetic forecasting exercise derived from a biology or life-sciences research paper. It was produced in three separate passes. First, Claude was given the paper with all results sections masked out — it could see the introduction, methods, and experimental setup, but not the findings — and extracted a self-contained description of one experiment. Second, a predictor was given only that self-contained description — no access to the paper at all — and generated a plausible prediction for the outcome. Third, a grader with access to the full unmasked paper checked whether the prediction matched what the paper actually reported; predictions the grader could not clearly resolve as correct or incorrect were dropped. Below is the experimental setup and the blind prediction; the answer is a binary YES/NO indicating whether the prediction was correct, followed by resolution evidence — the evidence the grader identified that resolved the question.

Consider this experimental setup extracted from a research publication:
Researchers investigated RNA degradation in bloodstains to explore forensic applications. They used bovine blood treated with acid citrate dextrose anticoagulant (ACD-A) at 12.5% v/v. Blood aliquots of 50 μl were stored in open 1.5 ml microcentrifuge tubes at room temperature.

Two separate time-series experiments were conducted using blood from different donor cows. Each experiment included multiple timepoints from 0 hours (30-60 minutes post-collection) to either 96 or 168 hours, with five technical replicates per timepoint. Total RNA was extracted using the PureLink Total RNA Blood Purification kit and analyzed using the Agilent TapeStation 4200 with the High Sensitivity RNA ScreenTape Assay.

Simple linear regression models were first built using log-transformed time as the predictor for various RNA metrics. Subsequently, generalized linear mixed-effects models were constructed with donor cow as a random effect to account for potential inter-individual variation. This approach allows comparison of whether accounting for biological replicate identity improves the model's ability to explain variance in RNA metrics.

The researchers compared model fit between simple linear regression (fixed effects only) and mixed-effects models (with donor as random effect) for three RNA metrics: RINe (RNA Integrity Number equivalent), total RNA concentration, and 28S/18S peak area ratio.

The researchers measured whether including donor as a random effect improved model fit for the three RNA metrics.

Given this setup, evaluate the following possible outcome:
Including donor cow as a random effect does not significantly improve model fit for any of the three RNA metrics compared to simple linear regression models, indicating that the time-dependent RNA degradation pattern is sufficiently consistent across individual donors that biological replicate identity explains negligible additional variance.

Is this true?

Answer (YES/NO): NO